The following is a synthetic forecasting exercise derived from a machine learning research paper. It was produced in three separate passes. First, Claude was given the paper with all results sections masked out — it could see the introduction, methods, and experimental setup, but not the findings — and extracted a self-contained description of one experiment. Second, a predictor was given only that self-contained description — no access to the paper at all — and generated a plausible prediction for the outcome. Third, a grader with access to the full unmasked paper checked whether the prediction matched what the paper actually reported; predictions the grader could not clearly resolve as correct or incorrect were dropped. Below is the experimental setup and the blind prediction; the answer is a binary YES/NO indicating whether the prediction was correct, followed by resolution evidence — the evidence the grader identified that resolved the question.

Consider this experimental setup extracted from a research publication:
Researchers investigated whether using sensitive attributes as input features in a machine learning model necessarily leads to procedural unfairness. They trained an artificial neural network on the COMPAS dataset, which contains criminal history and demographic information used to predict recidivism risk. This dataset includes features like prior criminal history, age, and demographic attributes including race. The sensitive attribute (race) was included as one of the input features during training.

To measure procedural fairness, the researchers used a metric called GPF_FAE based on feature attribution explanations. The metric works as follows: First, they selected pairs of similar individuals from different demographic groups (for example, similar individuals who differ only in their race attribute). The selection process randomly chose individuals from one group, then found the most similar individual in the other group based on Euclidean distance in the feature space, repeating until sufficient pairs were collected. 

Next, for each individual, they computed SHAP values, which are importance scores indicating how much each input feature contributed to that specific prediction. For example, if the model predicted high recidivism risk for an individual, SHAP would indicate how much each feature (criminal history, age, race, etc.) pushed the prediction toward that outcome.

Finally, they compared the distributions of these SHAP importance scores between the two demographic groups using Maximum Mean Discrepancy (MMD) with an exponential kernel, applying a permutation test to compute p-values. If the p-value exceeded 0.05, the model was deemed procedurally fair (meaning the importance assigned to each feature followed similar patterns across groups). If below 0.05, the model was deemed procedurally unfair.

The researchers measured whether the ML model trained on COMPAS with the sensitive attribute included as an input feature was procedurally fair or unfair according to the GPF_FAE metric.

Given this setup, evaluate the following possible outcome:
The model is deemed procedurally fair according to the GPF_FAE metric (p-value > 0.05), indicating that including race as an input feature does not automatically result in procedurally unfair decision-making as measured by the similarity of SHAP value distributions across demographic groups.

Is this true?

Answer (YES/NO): YES